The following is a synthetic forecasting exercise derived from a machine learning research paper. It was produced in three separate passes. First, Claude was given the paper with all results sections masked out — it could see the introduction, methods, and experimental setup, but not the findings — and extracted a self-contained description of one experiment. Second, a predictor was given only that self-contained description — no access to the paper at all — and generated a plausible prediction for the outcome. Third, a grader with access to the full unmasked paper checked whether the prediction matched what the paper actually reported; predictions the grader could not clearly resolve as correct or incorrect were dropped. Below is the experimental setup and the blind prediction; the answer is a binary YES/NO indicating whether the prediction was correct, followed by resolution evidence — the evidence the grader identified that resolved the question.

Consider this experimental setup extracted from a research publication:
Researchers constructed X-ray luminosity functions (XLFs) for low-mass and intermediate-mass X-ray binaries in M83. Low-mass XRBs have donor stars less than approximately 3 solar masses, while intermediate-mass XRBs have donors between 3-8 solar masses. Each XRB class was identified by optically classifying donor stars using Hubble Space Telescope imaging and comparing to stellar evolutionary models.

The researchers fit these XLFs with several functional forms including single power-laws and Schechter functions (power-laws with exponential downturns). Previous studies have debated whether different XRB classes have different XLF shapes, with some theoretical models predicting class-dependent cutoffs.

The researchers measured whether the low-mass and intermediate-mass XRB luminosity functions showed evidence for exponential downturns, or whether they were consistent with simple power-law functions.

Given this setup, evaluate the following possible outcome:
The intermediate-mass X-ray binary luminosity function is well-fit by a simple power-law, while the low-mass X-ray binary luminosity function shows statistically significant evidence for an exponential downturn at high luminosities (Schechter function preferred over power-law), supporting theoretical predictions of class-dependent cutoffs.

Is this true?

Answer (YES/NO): NO